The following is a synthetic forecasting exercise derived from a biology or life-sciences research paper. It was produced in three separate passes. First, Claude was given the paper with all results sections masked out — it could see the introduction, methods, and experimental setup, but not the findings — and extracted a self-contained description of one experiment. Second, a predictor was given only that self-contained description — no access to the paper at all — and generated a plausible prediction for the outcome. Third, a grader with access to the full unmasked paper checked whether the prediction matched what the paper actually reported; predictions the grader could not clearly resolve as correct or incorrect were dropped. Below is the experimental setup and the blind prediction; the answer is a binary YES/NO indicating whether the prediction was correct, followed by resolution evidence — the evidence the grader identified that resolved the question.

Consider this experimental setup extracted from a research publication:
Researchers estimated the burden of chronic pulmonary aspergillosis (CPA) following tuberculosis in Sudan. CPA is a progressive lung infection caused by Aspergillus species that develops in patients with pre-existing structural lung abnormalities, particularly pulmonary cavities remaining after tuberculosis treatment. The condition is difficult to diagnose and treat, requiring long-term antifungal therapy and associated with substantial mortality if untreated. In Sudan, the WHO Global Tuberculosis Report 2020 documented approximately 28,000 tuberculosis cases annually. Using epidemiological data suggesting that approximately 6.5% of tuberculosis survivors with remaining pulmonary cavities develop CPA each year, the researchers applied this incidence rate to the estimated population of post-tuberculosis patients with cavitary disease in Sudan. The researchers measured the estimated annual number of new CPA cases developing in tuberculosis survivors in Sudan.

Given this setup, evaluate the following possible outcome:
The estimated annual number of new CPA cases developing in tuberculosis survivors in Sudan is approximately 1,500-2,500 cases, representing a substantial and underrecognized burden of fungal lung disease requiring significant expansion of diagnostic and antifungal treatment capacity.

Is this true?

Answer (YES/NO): NO